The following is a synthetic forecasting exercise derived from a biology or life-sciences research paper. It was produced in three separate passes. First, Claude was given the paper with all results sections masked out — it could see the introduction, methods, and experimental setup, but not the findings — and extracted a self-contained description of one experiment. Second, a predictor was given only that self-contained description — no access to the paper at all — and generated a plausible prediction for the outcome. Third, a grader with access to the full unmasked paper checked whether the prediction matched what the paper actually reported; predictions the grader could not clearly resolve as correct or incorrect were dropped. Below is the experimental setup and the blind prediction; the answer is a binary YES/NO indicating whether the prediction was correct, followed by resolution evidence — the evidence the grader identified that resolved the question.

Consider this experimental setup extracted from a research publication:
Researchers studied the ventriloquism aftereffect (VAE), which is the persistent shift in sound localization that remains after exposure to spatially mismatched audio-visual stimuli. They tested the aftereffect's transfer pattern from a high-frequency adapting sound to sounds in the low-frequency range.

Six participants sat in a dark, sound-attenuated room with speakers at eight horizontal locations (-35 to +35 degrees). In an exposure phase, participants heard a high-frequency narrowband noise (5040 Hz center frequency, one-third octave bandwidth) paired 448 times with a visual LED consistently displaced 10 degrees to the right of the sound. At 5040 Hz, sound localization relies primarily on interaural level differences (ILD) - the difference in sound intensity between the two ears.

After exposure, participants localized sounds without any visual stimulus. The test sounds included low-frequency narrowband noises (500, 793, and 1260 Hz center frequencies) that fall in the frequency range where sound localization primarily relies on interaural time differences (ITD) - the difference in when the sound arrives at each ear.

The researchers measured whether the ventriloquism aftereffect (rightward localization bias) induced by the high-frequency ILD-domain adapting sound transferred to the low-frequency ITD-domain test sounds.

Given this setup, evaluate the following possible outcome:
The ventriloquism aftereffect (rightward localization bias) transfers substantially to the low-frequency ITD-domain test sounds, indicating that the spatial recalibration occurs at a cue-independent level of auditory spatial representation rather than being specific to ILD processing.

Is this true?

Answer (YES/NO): YES